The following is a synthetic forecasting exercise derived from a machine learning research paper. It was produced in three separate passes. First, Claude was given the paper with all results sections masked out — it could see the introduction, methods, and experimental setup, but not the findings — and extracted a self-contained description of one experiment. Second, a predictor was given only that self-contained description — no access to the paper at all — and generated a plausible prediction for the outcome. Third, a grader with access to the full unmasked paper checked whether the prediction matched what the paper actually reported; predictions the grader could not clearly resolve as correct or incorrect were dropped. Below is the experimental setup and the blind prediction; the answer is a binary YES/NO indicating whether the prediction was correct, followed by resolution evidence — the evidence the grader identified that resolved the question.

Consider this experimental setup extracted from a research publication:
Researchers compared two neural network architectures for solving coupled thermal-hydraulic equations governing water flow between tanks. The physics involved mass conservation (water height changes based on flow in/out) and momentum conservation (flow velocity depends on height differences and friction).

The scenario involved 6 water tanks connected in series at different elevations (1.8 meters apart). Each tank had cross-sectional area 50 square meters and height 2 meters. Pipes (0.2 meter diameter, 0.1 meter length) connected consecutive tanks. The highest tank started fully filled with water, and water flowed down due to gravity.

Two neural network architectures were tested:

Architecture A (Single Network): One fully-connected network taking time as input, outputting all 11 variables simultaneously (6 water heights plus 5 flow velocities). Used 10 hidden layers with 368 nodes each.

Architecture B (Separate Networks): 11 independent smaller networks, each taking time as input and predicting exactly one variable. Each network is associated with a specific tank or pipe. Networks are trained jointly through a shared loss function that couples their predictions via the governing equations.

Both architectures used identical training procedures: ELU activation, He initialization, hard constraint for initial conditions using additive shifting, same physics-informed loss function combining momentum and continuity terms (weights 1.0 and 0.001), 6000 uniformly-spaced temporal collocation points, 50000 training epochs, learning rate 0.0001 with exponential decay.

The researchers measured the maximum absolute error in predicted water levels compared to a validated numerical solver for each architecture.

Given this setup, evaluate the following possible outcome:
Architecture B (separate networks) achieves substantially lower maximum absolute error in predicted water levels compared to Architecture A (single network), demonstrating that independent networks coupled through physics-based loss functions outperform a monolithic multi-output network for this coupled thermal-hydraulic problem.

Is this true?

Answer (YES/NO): YES